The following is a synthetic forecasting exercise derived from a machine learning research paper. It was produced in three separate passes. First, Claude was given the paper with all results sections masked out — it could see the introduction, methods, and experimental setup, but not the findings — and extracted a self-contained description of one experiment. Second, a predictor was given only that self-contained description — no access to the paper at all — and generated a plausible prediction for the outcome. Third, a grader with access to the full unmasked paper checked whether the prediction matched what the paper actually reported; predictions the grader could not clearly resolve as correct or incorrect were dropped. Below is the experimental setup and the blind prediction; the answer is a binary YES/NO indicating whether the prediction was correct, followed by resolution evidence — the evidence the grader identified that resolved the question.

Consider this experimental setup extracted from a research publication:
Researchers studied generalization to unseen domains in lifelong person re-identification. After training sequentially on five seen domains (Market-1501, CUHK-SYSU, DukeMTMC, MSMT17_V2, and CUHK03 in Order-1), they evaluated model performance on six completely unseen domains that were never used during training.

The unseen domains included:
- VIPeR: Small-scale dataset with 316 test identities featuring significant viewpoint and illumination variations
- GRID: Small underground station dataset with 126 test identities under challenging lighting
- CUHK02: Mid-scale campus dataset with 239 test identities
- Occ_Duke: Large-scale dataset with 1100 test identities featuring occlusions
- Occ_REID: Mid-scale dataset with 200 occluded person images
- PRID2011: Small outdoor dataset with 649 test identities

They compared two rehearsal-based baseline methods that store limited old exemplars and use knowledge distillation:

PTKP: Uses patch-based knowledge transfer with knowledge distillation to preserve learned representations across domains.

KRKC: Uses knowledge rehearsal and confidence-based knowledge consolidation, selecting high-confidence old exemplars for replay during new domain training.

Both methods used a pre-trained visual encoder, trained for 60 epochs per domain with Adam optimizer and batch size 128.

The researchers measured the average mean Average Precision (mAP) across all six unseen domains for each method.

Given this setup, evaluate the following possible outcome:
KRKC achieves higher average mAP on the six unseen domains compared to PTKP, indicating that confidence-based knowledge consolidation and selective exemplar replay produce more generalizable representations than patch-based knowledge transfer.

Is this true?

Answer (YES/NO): YES